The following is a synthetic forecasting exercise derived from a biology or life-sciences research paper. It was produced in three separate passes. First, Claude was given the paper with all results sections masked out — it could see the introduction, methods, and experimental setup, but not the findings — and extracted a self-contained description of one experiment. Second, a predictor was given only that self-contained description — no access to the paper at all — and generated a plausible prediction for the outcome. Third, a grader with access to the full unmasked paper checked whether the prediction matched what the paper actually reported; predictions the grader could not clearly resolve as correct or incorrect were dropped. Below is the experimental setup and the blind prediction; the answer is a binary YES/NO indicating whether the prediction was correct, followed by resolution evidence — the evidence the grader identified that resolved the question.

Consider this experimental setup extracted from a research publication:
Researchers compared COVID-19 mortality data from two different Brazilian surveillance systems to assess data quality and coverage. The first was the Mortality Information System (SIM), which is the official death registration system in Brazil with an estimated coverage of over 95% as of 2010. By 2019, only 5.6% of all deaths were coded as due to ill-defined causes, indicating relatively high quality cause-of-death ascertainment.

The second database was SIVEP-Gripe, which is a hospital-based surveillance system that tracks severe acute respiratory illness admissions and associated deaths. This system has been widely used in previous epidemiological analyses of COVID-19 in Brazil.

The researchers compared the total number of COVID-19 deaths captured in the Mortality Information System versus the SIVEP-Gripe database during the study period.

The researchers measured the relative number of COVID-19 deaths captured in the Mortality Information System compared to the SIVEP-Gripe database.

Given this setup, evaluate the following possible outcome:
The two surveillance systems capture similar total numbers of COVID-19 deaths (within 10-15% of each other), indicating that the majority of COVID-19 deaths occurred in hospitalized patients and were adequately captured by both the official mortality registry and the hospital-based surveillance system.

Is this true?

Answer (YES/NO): NO